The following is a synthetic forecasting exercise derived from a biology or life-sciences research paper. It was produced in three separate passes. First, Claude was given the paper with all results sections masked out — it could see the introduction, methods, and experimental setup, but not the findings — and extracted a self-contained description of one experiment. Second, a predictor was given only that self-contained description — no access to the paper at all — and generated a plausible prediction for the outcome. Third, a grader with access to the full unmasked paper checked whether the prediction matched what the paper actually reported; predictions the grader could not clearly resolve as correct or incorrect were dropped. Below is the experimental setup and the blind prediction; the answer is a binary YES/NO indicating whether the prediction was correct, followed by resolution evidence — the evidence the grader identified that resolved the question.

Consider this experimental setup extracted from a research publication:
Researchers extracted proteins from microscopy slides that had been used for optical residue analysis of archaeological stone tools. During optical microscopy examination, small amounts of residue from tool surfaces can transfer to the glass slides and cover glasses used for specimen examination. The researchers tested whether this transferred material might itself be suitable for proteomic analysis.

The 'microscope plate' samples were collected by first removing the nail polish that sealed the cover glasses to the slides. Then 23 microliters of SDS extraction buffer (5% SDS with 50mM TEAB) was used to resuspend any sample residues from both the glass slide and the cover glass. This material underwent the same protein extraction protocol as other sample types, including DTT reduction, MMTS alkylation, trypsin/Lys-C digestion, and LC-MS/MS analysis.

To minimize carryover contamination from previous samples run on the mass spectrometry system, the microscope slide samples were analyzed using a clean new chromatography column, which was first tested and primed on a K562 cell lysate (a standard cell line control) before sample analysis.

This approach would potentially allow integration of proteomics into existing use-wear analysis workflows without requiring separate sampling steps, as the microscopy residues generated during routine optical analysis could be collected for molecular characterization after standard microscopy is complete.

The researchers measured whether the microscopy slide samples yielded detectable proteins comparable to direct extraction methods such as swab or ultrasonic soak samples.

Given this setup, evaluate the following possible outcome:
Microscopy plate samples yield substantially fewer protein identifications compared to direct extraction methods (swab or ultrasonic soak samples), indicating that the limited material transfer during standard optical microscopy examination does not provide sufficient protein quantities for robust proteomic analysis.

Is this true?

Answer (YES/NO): NO